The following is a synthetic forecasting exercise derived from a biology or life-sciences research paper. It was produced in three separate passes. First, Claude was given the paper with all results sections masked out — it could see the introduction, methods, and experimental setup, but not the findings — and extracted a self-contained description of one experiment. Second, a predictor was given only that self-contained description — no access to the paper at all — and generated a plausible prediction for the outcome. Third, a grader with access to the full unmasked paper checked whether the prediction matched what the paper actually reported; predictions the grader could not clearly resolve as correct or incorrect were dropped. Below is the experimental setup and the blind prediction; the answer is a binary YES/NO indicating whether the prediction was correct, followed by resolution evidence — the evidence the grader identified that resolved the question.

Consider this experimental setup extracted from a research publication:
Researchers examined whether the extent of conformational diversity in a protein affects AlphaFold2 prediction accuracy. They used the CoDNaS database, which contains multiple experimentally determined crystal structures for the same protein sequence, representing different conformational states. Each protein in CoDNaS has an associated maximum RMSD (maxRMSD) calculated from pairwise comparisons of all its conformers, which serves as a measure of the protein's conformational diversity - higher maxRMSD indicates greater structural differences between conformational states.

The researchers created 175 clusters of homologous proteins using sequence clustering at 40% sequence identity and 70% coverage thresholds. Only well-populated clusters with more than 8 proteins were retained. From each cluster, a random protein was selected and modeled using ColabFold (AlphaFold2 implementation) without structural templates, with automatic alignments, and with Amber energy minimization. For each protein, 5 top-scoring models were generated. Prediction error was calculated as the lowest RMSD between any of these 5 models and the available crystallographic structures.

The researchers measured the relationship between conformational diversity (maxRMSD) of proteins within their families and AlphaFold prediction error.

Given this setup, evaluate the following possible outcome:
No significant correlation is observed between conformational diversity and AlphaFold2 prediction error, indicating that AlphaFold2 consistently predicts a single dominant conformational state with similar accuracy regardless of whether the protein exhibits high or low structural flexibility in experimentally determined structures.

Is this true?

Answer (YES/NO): NO